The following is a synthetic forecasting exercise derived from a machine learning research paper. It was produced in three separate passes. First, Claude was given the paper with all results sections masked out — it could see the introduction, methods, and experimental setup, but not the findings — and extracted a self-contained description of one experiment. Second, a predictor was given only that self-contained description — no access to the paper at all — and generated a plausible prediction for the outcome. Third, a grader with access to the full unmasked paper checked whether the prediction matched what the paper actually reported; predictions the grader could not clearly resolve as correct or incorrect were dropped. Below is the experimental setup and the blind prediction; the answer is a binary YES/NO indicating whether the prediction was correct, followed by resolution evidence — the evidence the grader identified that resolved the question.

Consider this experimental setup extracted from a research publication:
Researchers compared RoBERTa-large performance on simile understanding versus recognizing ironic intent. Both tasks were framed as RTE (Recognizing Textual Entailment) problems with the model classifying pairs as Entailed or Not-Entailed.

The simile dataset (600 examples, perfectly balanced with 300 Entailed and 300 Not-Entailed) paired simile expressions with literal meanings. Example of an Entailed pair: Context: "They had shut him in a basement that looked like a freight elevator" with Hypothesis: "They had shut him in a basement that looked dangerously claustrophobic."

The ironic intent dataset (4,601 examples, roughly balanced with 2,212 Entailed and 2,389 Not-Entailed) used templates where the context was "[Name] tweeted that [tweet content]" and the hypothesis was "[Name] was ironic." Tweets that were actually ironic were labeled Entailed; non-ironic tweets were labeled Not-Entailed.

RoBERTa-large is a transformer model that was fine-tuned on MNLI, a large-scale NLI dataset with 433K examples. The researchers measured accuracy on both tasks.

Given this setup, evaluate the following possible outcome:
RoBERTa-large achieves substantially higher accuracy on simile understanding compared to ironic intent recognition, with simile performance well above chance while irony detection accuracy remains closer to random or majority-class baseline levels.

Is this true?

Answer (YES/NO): YES